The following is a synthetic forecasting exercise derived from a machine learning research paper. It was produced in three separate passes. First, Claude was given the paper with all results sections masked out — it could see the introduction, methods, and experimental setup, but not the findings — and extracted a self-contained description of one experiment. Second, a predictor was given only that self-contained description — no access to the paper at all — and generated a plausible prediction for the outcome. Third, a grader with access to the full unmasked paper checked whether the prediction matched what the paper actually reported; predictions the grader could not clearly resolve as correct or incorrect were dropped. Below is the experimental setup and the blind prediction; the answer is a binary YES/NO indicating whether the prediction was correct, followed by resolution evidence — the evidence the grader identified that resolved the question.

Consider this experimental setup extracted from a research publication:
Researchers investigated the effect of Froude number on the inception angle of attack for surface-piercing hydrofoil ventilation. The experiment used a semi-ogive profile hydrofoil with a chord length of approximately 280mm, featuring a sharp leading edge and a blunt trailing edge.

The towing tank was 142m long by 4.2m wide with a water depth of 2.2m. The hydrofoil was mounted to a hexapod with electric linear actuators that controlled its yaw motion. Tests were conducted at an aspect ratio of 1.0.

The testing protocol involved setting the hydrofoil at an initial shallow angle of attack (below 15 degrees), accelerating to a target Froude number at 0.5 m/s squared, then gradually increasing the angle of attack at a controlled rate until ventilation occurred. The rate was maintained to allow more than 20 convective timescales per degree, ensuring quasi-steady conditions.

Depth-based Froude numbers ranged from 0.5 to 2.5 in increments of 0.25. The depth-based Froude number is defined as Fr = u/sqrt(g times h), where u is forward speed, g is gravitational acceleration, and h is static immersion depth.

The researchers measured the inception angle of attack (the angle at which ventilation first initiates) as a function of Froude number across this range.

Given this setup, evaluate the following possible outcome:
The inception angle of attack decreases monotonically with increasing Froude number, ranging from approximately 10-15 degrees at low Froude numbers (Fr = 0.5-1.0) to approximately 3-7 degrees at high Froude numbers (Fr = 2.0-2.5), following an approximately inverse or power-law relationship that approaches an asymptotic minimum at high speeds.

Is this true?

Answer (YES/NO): NO